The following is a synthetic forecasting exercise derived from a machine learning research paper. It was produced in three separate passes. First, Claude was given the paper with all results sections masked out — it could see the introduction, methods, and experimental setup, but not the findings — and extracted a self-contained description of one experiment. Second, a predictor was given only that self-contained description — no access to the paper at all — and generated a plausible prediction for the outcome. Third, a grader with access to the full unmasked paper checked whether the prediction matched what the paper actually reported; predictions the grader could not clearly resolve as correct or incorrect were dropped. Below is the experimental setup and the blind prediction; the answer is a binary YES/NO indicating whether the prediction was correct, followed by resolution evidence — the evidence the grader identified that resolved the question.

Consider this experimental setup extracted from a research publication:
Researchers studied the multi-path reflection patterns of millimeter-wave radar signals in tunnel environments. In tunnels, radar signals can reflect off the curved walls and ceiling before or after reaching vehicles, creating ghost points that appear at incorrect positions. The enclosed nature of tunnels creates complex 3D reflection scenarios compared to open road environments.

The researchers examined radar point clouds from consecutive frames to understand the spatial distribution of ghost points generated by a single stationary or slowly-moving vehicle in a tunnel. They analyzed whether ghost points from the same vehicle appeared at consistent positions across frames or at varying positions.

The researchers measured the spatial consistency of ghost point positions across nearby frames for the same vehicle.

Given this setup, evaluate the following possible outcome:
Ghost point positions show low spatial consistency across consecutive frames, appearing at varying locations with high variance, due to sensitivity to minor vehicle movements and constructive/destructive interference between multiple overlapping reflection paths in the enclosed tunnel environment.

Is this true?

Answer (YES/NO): YES